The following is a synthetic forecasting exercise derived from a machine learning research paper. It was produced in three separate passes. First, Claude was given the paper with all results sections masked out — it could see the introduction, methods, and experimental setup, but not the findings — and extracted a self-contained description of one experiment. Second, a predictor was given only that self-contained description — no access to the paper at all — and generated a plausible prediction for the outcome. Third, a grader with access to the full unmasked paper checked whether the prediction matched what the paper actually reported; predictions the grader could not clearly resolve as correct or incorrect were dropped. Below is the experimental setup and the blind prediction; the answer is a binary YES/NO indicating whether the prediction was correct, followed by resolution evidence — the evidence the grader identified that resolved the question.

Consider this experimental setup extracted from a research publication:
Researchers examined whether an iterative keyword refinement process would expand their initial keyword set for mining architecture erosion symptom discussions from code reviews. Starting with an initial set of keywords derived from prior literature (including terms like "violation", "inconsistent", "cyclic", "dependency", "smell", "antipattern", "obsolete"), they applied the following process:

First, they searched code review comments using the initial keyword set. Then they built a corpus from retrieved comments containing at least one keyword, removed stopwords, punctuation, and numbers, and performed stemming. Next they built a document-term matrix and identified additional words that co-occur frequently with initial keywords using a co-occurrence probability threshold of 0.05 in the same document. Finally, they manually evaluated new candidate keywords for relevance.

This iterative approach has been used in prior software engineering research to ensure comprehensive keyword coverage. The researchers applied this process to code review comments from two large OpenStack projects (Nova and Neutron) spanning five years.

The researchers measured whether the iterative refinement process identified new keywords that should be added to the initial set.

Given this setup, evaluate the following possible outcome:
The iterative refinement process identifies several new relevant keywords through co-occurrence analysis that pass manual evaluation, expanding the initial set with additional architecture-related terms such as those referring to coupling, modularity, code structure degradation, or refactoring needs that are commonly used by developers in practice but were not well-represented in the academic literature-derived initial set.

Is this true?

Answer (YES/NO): NO